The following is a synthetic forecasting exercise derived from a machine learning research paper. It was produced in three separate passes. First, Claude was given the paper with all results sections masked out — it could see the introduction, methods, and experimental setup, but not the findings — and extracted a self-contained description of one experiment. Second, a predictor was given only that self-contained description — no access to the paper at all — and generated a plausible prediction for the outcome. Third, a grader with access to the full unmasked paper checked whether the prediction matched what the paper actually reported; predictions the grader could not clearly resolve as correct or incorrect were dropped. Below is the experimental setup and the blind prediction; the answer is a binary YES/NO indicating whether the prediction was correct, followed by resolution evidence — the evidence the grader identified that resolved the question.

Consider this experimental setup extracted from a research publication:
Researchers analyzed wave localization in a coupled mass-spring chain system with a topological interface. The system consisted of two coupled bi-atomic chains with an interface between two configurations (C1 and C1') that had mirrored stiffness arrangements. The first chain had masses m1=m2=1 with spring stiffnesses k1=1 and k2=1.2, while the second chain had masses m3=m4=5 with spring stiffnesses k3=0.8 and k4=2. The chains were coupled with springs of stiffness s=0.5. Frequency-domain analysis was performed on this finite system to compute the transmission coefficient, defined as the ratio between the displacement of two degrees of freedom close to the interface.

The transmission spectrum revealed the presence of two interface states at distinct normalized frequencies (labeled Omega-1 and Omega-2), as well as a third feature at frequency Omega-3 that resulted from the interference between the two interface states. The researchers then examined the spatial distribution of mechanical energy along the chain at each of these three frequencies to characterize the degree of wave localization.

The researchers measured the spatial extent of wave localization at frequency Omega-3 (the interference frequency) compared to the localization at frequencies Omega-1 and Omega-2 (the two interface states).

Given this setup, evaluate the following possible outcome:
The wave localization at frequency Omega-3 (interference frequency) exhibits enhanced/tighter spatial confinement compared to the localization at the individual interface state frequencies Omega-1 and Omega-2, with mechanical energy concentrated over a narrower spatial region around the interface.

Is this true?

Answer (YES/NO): YES